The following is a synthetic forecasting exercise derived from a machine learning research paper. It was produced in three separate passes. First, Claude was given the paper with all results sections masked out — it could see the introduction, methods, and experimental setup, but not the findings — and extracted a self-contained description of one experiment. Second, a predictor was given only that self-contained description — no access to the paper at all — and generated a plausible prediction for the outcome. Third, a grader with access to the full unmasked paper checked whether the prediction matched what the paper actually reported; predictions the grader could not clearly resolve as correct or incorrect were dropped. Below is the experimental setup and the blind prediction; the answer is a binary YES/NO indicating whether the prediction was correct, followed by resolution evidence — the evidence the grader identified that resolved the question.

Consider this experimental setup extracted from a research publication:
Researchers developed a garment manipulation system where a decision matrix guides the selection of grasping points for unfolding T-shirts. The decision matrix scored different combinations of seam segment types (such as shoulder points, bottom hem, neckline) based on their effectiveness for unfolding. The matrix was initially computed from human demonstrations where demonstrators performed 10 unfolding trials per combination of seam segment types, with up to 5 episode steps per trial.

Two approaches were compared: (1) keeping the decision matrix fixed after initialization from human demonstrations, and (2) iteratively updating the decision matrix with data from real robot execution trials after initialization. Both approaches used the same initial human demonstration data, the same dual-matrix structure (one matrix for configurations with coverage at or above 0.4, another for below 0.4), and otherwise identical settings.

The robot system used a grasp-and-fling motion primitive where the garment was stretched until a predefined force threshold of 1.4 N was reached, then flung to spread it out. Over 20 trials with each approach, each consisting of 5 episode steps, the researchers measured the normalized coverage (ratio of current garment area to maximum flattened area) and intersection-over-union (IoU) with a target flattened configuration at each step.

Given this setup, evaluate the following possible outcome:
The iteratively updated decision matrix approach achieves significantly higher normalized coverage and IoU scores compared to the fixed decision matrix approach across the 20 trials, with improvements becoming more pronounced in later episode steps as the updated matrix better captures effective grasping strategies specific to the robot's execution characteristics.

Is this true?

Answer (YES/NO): NO